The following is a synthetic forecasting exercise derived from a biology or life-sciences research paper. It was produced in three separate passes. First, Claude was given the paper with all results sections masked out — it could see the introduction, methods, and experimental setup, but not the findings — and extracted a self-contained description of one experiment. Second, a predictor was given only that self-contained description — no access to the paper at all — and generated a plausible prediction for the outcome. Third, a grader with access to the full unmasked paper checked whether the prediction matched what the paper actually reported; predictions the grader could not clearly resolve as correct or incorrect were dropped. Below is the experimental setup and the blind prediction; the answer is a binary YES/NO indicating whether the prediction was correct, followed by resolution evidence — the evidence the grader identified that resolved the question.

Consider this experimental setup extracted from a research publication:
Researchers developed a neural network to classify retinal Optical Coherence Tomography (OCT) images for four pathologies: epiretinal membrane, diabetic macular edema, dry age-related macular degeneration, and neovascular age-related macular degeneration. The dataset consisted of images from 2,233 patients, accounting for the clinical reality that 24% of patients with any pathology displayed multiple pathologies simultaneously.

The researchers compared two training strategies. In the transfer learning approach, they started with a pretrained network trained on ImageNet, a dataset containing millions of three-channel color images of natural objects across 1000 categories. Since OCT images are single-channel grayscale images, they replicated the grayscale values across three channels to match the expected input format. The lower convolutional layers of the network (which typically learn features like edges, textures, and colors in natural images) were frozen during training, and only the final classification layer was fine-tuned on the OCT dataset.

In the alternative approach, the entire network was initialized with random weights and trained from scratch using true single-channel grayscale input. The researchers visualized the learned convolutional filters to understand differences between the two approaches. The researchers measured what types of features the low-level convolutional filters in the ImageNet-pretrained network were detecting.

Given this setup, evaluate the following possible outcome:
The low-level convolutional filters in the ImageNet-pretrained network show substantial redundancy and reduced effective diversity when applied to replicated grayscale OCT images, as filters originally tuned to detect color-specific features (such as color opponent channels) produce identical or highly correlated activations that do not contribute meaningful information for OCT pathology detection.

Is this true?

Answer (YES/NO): NO